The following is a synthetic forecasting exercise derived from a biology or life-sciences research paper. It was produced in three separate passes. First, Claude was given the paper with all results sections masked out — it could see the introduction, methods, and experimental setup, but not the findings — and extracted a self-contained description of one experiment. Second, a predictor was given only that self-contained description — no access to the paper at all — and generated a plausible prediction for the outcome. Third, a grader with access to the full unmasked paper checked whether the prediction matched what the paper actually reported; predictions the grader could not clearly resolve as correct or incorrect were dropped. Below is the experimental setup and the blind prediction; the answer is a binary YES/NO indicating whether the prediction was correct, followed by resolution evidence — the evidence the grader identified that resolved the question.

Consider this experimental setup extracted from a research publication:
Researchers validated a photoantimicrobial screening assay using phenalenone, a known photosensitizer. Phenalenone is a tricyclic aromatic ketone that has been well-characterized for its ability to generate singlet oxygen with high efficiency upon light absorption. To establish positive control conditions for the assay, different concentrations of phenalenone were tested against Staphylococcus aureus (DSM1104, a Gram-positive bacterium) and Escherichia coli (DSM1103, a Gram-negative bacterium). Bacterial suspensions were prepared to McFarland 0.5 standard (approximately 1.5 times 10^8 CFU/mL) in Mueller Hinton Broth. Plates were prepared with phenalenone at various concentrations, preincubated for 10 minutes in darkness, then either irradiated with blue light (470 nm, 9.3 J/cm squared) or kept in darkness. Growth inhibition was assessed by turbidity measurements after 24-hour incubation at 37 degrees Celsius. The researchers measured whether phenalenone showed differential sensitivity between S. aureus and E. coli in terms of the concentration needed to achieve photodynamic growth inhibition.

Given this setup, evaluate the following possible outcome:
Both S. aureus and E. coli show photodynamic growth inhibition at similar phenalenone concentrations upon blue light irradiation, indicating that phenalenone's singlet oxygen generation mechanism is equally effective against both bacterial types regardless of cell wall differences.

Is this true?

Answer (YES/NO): NO